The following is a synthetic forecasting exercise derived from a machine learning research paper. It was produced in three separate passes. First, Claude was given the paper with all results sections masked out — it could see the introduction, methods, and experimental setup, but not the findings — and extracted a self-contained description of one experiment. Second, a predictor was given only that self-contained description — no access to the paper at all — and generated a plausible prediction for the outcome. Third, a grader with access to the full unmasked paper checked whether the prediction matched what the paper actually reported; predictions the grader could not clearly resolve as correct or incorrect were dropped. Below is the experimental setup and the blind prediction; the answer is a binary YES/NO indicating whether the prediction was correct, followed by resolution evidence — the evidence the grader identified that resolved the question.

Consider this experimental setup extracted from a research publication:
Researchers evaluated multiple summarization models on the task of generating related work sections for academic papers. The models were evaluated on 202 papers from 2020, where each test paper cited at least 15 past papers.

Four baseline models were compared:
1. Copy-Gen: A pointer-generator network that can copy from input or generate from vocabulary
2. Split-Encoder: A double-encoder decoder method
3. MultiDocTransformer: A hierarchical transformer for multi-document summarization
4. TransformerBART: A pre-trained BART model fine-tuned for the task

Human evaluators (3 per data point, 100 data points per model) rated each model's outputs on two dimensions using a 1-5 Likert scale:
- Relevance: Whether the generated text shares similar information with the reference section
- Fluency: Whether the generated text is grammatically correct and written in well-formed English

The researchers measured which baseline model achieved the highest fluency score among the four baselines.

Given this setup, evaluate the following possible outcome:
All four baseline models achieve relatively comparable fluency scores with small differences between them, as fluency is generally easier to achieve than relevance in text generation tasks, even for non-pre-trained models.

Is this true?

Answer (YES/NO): YES